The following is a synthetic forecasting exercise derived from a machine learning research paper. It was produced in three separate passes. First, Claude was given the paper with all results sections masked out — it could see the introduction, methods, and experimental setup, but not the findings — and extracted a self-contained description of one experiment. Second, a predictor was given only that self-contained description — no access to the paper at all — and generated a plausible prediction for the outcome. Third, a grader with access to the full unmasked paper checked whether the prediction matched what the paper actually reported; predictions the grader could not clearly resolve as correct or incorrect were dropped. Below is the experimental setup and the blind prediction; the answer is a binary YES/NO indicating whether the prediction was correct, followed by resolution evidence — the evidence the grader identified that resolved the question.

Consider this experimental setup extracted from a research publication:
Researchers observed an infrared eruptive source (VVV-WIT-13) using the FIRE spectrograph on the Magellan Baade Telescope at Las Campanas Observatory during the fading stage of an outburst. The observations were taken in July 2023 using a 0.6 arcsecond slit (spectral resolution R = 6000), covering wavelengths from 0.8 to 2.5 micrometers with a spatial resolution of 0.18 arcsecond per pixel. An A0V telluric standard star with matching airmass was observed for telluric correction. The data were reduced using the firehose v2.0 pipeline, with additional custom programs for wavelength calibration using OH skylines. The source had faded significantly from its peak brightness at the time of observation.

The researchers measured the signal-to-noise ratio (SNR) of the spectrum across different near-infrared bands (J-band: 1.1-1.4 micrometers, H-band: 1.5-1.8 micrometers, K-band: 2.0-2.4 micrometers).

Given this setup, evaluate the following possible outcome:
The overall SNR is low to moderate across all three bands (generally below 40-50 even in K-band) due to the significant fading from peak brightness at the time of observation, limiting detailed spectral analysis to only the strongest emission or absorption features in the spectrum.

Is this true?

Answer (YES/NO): NO